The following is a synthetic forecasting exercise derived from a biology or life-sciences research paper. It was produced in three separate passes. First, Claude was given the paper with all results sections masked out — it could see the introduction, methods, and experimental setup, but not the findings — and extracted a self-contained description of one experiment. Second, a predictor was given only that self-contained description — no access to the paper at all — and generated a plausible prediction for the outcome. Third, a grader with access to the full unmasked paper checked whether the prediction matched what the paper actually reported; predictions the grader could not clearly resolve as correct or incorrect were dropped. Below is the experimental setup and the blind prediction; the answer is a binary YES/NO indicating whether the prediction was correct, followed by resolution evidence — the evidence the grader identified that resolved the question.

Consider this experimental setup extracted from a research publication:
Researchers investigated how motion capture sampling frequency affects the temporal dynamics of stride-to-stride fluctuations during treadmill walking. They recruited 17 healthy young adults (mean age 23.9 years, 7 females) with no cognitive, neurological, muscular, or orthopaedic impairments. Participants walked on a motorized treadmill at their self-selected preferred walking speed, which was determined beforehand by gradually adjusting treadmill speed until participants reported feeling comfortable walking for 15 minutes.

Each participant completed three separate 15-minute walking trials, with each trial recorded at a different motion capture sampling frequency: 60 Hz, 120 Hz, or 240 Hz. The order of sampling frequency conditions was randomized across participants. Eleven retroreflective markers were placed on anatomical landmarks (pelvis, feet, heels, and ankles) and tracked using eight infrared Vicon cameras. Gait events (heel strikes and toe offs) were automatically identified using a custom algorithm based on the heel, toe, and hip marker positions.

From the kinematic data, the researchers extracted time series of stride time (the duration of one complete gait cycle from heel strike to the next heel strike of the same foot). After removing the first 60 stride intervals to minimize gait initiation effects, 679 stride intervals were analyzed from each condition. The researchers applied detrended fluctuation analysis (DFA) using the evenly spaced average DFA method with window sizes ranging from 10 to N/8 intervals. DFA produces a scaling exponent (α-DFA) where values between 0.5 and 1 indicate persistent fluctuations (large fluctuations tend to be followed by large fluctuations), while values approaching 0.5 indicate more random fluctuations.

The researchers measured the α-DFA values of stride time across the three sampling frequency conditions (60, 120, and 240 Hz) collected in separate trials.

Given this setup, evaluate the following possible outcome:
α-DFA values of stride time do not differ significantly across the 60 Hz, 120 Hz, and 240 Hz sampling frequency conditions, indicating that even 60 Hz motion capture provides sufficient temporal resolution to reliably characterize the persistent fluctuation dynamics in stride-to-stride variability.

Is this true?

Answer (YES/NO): YES